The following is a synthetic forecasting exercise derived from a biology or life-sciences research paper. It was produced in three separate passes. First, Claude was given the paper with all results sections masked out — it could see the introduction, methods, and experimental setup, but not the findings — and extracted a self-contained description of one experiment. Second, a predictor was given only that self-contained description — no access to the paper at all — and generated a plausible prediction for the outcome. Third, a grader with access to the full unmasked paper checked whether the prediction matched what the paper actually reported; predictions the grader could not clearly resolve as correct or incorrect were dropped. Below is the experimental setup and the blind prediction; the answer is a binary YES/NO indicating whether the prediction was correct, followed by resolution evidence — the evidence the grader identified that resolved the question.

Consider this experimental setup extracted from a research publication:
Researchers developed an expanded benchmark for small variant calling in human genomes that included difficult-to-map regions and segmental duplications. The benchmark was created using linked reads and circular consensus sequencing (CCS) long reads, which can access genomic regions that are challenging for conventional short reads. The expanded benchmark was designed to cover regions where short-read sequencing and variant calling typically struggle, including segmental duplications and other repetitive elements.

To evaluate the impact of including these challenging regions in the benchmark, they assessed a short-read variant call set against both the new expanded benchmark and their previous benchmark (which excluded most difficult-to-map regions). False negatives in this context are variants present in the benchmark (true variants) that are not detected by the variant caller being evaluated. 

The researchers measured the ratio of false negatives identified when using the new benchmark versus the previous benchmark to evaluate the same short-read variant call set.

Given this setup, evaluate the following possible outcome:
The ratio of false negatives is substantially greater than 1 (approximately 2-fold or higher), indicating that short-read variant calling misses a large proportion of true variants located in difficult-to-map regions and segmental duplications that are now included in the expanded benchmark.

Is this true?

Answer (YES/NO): YES